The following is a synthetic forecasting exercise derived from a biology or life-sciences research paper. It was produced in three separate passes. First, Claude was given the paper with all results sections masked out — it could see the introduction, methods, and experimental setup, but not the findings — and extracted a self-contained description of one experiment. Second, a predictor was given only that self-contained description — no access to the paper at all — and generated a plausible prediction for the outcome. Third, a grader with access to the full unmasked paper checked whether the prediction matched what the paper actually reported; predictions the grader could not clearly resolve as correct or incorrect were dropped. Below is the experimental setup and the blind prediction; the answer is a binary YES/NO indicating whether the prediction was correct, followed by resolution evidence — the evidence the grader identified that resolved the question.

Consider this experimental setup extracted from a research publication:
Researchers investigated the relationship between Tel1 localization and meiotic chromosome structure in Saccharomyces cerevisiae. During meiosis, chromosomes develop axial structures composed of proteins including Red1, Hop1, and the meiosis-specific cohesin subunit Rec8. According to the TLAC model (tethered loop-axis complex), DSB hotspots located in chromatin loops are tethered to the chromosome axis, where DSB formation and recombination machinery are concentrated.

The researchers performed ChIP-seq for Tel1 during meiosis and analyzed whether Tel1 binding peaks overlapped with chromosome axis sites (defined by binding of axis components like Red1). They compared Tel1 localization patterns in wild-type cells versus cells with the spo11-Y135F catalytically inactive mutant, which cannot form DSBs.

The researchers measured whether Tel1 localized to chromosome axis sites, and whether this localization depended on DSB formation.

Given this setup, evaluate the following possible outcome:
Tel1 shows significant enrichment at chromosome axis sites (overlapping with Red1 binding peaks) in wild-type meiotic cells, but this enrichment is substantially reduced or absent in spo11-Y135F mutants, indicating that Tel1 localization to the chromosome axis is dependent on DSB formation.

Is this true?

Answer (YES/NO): NO